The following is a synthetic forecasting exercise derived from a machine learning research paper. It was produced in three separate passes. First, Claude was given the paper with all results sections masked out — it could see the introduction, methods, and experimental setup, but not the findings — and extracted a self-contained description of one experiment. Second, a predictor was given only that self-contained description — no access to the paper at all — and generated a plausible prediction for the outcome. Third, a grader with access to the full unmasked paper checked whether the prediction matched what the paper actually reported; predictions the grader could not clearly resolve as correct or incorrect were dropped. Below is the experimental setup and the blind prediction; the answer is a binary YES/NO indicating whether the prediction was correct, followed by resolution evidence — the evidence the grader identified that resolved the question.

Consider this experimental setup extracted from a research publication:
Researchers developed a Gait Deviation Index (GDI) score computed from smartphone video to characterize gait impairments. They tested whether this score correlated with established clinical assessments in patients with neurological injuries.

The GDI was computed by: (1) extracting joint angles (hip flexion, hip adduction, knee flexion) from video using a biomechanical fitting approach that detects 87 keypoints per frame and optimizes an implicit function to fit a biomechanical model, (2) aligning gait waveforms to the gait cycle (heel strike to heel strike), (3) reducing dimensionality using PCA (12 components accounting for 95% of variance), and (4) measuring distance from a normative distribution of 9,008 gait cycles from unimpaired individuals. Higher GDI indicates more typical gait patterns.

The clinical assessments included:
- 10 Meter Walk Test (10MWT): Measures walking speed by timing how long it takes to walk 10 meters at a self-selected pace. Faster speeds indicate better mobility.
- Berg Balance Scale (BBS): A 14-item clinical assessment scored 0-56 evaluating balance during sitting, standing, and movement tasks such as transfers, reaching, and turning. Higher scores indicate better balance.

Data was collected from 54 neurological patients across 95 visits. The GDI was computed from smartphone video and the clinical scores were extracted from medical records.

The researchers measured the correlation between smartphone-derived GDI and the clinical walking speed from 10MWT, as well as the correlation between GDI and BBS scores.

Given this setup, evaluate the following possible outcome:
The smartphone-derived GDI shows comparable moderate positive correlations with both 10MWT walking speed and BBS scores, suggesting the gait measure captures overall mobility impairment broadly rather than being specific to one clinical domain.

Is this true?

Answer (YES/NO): NO